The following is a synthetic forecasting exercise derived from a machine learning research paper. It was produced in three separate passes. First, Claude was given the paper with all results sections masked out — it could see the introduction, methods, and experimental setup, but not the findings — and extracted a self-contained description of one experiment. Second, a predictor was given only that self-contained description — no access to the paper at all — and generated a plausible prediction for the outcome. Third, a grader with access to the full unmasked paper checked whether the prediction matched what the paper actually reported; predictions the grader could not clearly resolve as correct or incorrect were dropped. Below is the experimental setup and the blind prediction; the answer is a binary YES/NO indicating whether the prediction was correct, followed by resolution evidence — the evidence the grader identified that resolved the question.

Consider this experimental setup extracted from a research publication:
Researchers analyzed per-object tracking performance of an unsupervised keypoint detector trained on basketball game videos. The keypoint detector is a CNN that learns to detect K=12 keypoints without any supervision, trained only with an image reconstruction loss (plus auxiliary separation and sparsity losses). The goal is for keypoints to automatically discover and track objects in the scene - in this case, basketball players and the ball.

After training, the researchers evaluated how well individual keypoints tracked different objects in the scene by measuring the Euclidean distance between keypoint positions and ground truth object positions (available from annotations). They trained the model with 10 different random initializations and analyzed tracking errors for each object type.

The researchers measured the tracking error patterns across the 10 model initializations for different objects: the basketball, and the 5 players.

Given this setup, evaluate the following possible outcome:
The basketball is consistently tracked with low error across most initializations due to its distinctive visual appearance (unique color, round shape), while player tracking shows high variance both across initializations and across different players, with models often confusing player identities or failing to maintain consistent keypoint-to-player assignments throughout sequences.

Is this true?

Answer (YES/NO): NO